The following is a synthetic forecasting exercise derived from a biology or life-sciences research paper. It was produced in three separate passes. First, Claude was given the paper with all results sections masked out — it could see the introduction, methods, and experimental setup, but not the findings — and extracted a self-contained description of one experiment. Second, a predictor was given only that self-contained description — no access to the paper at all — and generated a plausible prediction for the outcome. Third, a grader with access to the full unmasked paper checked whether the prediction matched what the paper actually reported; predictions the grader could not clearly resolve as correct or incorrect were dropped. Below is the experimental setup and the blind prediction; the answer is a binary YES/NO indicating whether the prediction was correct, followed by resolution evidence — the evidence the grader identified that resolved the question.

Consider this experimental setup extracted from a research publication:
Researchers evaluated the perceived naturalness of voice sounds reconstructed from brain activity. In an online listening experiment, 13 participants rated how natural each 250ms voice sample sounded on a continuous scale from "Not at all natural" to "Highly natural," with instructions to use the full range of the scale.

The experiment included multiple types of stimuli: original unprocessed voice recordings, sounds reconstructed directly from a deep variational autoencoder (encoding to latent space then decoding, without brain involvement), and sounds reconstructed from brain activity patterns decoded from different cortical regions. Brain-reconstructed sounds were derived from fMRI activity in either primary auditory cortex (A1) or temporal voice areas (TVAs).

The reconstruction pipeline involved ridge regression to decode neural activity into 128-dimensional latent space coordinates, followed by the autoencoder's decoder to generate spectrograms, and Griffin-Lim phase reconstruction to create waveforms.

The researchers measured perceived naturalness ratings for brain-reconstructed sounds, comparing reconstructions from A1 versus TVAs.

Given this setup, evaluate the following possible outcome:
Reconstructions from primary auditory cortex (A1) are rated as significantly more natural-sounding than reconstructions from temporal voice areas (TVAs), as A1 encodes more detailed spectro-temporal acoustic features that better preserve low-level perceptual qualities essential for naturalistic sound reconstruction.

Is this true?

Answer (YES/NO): NO